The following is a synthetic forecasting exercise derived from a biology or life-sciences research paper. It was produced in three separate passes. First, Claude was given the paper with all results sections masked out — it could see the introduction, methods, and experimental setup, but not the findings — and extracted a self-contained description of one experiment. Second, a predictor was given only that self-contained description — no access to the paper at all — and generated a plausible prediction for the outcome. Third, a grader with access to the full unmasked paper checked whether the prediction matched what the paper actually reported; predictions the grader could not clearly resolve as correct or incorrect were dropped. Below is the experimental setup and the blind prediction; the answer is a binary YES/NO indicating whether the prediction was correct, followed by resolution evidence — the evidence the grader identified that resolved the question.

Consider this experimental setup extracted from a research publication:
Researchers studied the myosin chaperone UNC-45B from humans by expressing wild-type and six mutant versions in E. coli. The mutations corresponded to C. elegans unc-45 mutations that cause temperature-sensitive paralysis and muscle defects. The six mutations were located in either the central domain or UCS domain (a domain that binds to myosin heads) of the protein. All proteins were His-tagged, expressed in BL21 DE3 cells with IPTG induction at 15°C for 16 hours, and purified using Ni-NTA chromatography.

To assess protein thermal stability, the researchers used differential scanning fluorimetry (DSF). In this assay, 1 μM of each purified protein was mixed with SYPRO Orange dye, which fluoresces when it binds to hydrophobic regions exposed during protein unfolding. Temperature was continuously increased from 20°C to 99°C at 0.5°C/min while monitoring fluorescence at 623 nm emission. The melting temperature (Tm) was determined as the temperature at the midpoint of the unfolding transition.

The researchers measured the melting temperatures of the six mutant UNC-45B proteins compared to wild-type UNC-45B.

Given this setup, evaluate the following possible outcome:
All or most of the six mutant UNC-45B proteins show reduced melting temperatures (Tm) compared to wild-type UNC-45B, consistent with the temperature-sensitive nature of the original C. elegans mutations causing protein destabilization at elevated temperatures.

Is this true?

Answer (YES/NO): NO